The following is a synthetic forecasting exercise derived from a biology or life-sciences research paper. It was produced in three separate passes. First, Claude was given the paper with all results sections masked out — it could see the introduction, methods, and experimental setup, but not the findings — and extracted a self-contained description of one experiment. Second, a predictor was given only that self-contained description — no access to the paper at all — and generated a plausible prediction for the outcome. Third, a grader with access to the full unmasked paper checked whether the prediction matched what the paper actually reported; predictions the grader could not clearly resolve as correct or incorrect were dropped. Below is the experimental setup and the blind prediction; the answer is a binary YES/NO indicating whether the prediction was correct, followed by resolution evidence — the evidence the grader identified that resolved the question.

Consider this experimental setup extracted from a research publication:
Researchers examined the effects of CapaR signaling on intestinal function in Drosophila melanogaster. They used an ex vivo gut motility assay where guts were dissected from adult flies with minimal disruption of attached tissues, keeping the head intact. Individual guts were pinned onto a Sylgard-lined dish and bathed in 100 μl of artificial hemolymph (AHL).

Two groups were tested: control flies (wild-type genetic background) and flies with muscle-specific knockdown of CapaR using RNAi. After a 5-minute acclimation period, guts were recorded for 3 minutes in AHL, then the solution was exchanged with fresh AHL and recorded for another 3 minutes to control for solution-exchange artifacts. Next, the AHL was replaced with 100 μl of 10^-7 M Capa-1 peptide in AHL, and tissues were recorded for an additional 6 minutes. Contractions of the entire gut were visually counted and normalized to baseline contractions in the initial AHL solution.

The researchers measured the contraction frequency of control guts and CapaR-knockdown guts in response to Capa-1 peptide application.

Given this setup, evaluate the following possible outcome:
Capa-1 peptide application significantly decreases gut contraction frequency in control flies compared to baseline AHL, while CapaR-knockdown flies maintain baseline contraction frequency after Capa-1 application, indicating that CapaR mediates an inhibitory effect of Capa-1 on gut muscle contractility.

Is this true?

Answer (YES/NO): NO